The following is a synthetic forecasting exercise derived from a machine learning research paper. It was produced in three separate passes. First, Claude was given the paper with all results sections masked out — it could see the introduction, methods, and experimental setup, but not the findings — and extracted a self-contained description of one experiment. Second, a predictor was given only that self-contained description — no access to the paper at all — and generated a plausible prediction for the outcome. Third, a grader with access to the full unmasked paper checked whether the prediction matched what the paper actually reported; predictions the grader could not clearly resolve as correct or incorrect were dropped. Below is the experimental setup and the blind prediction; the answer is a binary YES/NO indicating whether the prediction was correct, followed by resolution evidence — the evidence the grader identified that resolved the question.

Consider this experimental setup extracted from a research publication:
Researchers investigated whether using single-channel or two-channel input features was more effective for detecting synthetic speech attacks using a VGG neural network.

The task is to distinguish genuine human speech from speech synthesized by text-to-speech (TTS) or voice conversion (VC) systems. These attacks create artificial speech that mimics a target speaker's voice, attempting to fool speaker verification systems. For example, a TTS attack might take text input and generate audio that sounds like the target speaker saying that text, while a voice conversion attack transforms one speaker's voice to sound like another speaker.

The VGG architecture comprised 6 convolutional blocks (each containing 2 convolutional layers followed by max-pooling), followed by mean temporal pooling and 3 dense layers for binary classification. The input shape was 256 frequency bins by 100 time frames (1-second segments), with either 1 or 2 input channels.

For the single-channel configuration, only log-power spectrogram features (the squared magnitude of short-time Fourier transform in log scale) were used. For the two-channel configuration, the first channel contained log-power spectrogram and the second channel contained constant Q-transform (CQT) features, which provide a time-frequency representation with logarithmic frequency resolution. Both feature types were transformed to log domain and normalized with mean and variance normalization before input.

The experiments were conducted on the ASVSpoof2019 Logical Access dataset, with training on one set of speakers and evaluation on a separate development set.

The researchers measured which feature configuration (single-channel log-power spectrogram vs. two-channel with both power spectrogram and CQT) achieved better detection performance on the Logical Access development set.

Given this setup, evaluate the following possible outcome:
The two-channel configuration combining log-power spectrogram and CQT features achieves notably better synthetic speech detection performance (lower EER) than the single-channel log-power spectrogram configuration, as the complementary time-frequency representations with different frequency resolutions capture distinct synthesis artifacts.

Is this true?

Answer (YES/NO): NO